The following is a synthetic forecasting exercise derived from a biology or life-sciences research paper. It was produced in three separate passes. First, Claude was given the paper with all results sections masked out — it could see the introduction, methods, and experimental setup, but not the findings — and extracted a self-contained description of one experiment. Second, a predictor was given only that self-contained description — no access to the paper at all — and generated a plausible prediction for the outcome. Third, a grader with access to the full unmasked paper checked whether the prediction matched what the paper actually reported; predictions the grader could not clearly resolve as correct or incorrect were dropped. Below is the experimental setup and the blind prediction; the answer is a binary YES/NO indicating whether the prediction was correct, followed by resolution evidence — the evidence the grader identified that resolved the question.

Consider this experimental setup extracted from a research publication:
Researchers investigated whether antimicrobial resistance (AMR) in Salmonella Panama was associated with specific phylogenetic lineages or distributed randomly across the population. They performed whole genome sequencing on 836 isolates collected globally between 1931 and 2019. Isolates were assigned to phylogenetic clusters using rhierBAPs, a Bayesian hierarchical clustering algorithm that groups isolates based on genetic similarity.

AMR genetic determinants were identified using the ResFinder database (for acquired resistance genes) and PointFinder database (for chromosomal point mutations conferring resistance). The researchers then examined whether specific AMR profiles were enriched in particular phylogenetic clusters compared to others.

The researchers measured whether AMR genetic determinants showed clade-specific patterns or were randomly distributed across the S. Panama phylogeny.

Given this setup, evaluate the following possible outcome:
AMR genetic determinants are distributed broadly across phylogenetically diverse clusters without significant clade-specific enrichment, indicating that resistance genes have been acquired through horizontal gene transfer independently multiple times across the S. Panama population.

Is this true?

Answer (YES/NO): NO